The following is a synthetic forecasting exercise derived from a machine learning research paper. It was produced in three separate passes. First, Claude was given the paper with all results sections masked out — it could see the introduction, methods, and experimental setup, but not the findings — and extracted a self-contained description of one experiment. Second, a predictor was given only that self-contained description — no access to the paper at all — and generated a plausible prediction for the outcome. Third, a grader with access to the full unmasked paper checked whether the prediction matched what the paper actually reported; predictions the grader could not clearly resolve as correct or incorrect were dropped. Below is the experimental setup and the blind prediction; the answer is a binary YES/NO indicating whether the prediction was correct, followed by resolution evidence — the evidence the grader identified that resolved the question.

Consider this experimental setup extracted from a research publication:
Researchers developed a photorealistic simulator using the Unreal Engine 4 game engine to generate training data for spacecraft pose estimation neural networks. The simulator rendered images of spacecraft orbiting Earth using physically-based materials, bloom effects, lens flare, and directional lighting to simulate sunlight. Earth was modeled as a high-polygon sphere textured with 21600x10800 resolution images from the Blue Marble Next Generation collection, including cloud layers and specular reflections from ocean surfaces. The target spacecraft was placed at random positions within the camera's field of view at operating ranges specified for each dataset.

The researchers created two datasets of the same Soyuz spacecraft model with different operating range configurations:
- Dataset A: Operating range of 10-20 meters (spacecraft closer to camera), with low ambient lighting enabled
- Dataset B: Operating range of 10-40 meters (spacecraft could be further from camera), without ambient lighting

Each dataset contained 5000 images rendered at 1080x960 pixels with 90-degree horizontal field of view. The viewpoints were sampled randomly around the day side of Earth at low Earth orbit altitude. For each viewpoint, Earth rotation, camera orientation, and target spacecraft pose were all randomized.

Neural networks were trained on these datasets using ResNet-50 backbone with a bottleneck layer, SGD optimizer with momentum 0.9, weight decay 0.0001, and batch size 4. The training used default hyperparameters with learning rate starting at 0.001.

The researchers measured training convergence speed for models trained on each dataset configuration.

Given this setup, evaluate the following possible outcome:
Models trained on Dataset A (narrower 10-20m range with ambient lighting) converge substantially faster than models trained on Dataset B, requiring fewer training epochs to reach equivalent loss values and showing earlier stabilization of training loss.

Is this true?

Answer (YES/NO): NO